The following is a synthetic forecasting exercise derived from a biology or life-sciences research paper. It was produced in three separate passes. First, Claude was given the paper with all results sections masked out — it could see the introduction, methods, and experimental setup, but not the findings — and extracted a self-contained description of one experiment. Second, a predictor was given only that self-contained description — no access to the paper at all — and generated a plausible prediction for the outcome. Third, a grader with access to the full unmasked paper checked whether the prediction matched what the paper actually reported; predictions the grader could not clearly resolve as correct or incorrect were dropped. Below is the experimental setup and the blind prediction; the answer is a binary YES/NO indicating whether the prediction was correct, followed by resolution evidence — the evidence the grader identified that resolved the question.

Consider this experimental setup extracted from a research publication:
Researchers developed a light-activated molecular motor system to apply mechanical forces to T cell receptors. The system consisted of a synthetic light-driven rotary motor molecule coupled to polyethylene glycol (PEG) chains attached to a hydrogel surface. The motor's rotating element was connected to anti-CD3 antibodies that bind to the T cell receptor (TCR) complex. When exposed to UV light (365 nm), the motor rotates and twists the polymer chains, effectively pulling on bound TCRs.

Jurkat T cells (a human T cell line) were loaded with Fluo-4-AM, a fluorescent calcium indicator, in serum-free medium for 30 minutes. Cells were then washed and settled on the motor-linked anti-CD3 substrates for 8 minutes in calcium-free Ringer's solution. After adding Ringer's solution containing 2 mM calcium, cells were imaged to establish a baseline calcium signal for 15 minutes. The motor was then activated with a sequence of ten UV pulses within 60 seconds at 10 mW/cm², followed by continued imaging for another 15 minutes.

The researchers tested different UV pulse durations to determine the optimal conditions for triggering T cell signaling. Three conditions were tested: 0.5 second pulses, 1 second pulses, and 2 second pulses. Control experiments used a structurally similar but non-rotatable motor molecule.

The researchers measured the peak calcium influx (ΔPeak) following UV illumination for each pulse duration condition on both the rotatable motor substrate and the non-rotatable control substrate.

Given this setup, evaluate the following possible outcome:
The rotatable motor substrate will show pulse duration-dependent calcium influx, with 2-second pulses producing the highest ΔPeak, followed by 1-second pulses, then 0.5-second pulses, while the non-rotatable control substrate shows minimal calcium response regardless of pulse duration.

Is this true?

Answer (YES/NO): NO